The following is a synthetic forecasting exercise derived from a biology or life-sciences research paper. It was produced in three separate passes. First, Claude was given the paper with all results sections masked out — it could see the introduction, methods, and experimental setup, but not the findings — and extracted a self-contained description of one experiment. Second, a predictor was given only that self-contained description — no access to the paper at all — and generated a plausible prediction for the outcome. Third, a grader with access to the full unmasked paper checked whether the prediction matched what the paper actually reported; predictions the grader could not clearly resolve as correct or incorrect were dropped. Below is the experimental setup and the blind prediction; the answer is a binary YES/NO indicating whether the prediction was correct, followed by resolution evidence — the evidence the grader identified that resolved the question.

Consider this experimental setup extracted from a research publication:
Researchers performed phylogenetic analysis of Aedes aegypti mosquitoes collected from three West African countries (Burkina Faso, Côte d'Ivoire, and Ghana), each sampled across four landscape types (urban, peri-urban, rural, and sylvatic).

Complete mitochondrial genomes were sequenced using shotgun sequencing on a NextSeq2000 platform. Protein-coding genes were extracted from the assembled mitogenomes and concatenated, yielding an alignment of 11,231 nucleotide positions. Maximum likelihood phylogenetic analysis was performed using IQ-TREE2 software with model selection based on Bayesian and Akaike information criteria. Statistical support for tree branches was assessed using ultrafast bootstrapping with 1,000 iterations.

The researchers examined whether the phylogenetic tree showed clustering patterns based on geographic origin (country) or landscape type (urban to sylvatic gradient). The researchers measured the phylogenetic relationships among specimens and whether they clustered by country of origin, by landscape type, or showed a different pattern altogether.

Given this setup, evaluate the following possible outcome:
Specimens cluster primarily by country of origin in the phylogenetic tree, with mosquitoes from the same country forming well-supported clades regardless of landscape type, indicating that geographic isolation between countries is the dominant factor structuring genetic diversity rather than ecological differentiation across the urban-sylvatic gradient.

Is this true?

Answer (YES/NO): NO